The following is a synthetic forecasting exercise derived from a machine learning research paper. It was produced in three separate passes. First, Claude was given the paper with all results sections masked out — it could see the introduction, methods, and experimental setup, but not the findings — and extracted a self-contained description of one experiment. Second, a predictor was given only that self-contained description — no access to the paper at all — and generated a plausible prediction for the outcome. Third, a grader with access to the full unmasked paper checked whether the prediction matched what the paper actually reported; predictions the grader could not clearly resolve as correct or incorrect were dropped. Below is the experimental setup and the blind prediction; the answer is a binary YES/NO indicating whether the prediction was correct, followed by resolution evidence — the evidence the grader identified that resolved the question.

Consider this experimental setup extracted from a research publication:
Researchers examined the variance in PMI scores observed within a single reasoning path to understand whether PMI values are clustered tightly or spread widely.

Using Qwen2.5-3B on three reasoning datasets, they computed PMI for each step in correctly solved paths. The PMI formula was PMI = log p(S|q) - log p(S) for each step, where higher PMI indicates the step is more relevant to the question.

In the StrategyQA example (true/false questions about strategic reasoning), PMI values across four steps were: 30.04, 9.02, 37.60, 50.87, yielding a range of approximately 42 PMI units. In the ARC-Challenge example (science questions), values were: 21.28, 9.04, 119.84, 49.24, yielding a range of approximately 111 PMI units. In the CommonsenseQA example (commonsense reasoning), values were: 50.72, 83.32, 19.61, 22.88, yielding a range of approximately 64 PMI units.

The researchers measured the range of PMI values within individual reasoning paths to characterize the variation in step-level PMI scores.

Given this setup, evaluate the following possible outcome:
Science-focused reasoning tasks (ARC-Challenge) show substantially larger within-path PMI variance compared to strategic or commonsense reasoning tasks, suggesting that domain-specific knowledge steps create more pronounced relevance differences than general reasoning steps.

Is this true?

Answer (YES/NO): NO